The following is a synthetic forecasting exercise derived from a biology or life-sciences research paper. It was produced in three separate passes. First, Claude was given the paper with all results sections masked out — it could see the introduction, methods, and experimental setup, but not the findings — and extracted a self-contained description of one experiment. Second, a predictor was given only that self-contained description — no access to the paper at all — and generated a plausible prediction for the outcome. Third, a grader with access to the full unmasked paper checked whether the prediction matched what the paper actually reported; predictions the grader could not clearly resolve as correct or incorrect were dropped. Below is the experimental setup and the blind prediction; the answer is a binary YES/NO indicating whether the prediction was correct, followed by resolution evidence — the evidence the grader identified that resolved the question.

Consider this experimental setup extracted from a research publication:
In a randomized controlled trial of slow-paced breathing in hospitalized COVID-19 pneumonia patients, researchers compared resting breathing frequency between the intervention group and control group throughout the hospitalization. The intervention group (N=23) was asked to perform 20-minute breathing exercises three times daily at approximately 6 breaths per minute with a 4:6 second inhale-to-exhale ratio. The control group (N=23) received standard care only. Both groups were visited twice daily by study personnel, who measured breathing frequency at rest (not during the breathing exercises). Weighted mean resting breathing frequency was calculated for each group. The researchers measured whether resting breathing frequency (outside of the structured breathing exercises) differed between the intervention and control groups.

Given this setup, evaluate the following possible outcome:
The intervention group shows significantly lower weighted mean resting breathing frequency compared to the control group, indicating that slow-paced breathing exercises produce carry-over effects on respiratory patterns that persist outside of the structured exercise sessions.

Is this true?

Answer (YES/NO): NO